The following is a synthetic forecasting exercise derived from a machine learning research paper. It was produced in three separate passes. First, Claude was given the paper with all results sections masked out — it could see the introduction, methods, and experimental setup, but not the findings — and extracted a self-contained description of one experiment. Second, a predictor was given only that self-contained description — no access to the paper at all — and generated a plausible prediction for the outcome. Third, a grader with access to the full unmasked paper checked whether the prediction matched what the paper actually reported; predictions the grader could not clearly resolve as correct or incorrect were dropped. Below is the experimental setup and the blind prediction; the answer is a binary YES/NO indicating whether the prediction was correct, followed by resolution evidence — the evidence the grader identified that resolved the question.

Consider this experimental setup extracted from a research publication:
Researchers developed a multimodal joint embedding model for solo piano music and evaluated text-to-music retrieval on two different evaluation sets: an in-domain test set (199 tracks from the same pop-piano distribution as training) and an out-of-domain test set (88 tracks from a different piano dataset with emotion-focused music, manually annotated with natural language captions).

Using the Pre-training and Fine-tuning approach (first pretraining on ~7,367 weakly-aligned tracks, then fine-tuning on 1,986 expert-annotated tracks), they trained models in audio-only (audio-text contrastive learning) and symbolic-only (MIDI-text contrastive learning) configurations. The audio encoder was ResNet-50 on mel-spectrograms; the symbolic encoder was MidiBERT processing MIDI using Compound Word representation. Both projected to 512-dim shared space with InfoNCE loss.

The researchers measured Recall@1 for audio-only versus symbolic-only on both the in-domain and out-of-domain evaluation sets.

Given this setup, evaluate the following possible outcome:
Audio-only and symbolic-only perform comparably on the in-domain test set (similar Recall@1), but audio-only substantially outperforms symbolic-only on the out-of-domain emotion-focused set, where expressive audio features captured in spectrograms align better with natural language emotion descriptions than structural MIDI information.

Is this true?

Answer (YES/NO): NO